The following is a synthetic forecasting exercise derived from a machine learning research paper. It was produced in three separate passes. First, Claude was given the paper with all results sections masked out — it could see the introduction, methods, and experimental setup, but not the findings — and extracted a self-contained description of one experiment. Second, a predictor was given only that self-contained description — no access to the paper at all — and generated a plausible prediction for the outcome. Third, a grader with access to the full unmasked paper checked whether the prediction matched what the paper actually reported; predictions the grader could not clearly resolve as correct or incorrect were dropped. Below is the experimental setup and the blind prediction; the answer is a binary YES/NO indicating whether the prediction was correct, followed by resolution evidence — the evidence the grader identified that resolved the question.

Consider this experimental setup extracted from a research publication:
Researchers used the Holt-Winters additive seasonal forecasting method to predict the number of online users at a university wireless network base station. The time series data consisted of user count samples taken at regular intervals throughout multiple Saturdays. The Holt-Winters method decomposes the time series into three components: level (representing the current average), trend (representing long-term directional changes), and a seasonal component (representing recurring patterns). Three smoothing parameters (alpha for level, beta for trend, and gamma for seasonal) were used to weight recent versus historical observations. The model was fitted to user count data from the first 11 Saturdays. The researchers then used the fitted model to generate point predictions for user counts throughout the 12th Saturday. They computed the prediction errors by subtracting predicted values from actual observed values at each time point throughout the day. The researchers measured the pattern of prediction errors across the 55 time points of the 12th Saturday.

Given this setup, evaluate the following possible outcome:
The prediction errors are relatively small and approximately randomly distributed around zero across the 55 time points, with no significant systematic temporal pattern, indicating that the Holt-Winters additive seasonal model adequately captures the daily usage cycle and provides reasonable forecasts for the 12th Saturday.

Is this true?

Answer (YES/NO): YES